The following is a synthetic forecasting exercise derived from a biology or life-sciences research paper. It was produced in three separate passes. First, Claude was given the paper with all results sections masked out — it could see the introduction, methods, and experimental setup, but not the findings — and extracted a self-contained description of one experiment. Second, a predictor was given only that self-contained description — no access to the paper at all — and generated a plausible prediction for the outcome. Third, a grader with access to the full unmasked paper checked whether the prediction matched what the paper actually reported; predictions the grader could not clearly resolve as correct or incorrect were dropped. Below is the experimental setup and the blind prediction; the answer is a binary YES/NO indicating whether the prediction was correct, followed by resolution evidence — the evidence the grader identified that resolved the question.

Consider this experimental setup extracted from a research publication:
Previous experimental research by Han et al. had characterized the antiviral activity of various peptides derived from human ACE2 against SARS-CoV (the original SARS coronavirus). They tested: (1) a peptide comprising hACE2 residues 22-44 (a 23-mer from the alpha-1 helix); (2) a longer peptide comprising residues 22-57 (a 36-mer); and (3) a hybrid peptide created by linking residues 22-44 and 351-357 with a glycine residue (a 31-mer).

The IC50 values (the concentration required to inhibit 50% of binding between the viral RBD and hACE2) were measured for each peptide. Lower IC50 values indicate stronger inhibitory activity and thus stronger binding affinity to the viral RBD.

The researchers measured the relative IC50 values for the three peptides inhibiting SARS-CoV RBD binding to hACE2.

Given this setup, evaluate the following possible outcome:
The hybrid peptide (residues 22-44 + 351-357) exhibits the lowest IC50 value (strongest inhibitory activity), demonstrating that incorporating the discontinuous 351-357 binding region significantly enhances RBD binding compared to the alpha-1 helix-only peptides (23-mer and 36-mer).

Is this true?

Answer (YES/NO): YES